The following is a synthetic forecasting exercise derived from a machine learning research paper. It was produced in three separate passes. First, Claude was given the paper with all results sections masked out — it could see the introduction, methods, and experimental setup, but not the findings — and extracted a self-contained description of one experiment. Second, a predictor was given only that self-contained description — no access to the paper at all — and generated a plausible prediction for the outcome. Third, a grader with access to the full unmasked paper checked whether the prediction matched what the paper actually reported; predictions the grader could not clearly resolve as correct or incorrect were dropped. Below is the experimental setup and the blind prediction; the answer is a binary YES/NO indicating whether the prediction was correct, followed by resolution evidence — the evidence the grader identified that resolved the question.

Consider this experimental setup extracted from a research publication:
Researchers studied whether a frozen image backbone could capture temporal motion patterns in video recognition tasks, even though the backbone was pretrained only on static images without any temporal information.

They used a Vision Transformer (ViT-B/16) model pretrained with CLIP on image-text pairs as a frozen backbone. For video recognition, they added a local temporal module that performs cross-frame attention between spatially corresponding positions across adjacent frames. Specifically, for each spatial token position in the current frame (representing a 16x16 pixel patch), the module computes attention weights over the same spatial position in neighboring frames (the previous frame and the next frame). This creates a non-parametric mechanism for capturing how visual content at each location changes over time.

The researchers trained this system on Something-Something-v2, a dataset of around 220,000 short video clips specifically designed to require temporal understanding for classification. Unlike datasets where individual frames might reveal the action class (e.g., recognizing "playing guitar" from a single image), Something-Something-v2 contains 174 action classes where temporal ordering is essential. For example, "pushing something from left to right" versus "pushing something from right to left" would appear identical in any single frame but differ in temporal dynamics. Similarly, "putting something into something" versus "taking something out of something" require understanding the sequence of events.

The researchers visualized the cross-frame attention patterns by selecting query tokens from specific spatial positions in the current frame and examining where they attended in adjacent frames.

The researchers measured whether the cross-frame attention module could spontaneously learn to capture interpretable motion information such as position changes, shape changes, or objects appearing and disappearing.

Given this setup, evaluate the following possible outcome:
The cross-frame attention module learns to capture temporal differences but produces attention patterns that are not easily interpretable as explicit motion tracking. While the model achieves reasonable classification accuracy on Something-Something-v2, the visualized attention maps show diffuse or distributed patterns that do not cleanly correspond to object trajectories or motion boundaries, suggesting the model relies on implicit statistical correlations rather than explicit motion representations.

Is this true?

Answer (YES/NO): NO